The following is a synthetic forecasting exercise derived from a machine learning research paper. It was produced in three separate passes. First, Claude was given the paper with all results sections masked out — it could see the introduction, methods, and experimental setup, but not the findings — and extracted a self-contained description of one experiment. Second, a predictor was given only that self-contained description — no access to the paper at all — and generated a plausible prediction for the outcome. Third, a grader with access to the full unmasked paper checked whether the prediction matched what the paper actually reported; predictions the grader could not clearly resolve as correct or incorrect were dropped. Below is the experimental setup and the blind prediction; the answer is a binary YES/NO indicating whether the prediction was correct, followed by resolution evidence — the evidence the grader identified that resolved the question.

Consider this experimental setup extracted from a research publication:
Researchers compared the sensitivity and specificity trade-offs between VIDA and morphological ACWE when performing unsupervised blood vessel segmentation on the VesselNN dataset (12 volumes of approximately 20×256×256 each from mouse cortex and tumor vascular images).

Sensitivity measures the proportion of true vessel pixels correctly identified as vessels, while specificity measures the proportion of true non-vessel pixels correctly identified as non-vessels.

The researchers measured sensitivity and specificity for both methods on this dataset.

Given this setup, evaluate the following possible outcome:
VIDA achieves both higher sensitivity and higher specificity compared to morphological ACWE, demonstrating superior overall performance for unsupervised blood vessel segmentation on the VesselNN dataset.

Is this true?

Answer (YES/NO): NO